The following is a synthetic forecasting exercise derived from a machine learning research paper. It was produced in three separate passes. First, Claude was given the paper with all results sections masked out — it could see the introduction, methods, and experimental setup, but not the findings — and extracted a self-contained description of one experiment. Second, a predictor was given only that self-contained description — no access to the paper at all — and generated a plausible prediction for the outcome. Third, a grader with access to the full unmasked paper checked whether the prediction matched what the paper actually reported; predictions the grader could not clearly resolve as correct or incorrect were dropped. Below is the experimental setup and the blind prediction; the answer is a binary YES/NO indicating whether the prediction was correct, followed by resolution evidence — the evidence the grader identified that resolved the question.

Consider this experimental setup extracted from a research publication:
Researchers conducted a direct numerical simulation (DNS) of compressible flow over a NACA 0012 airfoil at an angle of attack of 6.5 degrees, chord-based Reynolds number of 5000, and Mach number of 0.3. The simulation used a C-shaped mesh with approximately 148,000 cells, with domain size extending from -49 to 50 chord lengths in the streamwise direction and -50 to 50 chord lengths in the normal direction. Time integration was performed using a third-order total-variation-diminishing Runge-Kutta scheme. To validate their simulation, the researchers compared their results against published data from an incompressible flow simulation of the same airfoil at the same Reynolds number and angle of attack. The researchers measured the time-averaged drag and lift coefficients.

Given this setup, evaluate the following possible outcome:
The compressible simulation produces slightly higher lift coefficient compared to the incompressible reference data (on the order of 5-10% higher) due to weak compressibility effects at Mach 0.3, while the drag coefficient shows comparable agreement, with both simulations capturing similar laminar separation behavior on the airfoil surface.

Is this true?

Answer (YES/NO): NO